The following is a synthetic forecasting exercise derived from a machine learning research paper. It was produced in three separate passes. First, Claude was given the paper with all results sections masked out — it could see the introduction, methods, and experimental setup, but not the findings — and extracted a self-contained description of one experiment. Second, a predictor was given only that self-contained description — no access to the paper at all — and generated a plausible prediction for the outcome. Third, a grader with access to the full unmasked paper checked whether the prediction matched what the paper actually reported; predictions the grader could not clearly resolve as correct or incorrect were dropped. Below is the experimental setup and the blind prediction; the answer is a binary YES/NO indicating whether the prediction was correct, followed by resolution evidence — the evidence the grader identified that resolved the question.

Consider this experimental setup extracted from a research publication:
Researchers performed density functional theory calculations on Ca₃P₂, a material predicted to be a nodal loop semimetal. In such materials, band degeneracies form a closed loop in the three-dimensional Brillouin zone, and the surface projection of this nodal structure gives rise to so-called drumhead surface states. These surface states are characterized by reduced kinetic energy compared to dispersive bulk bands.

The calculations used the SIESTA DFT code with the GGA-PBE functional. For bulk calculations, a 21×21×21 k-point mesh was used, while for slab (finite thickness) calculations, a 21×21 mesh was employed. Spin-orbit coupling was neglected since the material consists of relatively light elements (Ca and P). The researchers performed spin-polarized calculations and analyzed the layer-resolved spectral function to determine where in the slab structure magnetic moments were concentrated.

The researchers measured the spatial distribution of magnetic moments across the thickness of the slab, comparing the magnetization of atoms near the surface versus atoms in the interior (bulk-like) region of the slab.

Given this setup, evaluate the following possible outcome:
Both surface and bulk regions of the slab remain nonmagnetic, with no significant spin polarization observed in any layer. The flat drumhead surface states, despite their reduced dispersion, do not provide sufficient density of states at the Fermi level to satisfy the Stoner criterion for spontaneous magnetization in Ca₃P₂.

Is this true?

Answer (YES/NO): NO